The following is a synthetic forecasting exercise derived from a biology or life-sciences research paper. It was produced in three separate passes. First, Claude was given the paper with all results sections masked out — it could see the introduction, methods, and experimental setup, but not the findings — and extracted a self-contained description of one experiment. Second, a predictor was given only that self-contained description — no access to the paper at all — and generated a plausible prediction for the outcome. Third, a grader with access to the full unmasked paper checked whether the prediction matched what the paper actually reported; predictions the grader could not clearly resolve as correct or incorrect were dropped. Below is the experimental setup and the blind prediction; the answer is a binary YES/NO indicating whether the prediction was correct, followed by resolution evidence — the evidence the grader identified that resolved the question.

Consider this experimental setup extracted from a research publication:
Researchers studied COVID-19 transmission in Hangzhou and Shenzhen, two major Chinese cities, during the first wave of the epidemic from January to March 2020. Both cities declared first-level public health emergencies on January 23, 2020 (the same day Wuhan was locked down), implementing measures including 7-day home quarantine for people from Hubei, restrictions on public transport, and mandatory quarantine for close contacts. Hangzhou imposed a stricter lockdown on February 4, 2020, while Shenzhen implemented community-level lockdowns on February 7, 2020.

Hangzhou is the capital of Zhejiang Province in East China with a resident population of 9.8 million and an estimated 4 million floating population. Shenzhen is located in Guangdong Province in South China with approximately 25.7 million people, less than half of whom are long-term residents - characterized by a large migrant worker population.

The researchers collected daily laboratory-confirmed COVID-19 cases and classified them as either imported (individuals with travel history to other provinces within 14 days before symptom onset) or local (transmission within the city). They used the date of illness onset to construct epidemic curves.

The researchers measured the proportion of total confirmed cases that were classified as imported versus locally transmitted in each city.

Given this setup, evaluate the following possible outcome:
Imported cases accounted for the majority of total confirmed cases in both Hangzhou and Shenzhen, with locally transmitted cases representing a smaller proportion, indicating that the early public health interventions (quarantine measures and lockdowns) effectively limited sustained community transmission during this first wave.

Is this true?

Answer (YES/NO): NO